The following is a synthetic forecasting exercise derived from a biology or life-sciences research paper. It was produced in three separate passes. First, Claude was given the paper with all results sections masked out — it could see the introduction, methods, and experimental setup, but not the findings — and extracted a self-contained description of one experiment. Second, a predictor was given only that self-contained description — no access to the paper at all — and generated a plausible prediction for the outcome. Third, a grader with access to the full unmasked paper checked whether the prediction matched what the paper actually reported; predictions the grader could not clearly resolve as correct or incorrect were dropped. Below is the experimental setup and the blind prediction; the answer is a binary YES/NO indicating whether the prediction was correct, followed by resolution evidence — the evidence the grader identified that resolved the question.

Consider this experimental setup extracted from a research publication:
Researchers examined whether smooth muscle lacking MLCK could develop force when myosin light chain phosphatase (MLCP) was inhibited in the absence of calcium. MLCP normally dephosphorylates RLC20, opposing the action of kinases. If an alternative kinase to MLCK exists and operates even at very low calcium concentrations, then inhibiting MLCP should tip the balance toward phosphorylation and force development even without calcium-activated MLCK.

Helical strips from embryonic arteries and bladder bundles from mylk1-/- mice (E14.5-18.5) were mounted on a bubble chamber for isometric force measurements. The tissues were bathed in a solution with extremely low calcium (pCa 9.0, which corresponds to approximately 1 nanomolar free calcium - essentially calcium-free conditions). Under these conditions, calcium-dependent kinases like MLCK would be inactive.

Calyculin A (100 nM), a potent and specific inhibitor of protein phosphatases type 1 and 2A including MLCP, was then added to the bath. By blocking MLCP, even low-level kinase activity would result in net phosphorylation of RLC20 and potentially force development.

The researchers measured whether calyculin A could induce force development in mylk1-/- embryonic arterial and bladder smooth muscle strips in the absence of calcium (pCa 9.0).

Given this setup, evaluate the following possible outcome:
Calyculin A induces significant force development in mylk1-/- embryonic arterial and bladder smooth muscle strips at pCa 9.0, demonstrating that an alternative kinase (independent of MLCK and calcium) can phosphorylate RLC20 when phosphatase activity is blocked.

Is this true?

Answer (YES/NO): YES